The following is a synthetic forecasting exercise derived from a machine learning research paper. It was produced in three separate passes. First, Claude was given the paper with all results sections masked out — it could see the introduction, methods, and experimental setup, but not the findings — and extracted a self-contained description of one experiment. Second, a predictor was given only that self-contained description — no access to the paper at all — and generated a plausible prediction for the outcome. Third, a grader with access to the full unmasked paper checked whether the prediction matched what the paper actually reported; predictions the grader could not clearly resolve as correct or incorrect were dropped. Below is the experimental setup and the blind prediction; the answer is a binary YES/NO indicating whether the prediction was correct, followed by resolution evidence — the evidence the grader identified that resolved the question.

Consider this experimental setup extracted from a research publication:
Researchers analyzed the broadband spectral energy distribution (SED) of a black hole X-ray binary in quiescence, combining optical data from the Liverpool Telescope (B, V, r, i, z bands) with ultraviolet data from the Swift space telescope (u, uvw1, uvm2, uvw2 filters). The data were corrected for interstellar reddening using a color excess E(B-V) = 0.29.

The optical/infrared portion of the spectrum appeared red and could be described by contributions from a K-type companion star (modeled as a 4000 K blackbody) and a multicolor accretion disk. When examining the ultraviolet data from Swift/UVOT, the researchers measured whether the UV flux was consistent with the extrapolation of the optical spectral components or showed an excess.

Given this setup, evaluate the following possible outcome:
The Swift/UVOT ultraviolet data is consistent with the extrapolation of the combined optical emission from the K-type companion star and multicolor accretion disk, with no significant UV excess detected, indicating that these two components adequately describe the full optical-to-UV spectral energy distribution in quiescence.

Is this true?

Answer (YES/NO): NO